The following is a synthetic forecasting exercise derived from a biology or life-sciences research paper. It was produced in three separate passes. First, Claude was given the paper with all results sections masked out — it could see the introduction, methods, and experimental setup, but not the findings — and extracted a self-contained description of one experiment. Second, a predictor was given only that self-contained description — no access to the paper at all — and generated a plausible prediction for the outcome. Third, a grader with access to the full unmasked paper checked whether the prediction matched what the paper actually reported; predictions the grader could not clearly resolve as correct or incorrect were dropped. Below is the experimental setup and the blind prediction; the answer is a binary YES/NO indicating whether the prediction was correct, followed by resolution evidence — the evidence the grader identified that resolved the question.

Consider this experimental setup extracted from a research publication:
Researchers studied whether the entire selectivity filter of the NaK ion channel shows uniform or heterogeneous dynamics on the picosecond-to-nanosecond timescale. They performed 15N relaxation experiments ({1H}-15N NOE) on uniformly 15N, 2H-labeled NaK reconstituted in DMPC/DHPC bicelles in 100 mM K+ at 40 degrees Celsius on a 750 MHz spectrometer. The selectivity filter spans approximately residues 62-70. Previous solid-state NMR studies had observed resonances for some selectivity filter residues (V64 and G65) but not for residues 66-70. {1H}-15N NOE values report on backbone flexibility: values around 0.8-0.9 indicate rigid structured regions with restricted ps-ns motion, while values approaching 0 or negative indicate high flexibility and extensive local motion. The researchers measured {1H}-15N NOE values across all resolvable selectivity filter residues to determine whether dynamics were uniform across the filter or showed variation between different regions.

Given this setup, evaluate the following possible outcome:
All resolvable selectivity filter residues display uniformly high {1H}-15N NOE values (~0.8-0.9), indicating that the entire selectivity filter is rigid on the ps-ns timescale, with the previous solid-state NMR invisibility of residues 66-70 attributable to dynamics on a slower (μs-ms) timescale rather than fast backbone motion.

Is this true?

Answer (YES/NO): NO